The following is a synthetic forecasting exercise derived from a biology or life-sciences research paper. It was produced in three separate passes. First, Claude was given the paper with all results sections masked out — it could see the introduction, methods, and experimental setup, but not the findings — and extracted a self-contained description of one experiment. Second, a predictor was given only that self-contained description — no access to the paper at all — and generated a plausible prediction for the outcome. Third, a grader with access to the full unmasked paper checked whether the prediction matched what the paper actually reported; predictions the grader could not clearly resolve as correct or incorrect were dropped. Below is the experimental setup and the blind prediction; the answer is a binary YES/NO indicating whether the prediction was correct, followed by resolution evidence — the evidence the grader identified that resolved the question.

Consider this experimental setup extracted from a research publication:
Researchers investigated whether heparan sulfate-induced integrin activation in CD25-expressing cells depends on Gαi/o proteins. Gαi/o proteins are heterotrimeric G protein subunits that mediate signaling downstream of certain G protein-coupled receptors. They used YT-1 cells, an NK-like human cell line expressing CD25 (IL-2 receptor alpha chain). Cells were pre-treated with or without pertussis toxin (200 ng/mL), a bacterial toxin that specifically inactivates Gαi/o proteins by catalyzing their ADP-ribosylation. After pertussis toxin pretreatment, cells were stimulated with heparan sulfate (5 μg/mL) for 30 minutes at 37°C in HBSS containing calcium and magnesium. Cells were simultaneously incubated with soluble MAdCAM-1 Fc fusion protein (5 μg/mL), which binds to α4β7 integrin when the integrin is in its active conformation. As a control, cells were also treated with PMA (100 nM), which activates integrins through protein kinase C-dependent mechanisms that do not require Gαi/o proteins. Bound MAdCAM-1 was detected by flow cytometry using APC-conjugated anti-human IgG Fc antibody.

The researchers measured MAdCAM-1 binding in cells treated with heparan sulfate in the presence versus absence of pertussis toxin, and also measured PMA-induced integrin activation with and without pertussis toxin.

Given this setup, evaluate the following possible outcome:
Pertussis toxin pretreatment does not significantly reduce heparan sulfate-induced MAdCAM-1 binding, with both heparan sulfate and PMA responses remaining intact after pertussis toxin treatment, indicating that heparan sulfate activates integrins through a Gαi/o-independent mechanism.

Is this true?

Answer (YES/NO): NO